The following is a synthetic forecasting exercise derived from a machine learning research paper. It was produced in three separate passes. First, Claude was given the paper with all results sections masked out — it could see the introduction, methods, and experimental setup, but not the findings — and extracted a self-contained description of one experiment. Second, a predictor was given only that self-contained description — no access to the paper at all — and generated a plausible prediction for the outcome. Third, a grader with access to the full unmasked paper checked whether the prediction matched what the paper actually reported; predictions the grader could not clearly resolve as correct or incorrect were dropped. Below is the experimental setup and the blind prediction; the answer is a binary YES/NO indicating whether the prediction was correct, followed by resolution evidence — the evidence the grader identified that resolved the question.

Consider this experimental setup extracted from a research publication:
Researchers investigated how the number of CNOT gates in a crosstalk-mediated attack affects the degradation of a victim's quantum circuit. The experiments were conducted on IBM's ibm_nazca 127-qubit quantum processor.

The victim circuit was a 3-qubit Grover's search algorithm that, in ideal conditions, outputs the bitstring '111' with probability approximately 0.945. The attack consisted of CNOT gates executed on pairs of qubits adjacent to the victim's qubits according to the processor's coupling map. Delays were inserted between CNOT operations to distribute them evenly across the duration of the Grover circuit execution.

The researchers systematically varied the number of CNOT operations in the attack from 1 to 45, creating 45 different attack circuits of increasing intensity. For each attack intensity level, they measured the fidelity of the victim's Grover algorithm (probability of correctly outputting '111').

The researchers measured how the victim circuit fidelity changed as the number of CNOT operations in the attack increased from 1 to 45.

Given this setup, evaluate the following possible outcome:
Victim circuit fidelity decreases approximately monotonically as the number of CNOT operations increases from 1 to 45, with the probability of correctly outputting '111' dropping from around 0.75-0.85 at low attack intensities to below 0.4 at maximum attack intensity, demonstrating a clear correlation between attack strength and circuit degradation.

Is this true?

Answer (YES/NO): NO